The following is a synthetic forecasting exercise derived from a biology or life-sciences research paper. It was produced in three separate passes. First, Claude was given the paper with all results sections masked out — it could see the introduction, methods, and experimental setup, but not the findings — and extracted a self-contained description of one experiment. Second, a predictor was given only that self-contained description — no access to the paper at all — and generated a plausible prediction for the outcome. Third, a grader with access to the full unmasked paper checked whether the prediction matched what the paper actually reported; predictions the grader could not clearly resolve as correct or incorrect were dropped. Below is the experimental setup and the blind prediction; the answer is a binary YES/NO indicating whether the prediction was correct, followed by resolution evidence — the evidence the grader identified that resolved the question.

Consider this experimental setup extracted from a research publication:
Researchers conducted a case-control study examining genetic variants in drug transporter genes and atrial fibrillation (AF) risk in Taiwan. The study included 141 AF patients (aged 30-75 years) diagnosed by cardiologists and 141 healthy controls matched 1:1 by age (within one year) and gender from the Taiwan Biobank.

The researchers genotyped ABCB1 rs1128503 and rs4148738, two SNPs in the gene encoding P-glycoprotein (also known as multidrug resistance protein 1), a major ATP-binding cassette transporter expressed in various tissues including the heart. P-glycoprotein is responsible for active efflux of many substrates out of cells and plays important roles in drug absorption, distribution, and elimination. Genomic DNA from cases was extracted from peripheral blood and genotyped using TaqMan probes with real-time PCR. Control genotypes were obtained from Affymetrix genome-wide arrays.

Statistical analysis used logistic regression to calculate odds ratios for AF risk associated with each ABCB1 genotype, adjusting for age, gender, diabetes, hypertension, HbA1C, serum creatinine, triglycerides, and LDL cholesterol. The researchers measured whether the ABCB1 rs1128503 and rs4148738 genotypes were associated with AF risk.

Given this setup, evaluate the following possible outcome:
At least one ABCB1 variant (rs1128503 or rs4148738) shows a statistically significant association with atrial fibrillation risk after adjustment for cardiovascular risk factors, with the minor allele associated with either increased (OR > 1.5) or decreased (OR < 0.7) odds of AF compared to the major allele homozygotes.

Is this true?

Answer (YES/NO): NO